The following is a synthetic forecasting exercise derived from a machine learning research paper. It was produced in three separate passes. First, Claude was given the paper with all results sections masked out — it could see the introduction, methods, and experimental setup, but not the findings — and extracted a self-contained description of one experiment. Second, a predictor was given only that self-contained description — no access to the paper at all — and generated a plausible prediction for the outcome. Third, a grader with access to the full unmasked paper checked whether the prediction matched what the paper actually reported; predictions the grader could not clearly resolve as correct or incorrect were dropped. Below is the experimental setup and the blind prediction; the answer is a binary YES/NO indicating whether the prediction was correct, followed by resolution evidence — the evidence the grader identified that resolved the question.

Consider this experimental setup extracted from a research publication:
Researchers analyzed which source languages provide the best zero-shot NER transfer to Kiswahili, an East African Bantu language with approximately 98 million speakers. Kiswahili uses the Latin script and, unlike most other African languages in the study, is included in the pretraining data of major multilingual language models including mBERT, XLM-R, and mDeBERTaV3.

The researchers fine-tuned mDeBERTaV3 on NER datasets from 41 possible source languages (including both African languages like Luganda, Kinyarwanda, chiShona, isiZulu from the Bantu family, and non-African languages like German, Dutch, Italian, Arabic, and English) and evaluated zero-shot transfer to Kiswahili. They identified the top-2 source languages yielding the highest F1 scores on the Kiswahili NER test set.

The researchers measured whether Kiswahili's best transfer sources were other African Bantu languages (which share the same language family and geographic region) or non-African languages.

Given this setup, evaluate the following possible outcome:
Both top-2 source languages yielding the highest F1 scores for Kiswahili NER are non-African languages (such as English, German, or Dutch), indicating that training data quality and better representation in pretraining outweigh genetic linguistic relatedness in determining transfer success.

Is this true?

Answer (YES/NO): YES